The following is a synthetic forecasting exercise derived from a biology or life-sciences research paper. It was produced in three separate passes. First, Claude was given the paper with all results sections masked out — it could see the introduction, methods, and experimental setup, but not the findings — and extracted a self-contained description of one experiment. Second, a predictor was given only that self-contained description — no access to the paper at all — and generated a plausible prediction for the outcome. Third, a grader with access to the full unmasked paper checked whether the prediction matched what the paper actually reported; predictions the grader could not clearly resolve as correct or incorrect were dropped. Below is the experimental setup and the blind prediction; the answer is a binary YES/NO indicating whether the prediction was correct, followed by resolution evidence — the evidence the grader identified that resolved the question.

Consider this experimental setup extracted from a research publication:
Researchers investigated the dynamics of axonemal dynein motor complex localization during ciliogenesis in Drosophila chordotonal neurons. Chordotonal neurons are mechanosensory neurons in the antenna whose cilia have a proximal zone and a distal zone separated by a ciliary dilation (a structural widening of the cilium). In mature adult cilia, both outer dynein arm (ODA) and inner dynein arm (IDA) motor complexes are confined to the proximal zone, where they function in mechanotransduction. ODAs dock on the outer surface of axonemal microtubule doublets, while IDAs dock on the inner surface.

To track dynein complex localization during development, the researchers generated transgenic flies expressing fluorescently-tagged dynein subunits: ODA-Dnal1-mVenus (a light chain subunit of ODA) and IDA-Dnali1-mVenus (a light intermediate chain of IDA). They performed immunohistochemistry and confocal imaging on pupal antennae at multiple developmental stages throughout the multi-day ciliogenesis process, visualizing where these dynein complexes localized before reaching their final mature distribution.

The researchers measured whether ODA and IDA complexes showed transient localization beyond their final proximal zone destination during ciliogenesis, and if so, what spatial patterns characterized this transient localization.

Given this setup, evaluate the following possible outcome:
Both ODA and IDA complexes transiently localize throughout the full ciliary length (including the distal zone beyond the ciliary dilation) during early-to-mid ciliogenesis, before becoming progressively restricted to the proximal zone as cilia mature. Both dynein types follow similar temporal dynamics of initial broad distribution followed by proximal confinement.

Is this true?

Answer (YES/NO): NO